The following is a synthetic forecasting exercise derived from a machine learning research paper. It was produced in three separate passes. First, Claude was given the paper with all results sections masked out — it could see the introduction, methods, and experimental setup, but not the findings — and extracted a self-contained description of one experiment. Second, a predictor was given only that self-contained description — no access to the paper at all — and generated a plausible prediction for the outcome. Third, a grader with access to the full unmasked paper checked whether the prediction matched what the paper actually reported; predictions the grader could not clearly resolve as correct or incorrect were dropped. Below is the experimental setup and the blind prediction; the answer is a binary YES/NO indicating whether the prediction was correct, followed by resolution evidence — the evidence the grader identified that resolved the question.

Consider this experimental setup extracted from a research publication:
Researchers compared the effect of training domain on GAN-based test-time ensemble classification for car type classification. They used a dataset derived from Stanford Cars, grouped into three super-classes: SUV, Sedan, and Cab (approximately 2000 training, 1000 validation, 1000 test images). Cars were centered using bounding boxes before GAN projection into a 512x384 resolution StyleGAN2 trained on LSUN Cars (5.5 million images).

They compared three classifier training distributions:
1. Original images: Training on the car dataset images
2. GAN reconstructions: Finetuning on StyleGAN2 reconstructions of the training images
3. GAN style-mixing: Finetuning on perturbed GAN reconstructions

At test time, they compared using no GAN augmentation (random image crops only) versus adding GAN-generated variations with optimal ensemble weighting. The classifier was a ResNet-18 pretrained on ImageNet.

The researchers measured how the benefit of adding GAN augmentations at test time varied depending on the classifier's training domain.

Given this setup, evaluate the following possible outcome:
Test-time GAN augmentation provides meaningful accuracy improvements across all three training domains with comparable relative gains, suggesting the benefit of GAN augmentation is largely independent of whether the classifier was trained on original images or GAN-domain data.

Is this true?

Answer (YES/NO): NO